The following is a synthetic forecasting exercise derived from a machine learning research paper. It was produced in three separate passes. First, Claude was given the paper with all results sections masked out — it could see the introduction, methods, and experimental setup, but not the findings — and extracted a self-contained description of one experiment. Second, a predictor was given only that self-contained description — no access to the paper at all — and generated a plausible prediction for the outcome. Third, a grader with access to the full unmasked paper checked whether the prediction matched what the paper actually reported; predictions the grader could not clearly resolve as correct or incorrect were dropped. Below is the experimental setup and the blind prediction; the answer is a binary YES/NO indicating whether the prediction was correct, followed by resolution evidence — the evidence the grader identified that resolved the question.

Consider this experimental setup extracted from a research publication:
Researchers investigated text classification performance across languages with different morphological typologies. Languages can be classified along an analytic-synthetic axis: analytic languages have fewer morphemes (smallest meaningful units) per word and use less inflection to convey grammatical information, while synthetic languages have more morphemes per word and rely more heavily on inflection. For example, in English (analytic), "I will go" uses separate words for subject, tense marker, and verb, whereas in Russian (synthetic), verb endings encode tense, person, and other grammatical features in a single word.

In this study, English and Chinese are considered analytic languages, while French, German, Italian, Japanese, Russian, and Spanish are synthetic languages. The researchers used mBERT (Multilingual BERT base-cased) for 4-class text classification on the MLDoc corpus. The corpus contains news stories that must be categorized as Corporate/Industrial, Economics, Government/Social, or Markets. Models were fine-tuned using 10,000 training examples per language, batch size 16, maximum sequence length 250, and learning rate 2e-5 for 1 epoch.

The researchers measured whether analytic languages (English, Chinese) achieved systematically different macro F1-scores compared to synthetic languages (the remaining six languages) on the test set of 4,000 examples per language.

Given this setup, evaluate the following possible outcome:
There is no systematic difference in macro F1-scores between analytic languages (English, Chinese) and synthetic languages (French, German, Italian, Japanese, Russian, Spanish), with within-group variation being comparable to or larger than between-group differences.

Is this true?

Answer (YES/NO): YES